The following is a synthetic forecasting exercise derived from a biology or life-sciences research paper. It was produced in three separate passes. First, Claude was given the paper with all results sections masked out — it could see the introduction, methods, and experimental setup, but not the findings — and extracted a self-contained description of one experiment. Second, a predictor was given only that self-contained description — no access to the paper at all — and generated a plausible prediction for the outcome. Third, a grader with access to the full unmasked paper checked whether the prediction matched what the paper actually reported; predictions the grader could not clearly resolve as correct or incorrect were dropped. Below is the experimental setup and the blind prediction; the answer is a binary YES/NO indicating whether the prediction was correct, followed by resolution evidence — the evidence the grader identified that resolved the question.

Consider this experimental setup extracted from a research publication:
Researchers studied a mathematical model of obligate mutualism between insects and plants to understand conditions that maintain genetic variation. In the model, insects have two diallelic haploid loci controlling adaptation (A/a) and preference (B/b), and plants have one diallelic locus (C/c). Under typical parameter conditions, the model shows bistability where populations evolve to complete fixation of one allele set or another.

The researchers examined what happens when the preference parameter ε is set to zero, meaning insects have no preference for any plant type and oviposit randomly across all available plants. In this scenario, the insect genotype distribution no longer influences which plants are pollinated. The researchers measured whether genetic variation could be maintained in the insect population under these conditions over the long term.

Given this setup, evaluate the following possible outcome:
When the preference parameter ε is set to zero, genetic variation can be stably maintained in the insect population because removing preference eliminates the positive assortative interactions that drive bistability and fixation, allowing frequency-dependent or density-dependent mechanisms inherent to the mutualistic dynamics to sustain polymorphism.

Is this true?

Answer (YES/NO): NO